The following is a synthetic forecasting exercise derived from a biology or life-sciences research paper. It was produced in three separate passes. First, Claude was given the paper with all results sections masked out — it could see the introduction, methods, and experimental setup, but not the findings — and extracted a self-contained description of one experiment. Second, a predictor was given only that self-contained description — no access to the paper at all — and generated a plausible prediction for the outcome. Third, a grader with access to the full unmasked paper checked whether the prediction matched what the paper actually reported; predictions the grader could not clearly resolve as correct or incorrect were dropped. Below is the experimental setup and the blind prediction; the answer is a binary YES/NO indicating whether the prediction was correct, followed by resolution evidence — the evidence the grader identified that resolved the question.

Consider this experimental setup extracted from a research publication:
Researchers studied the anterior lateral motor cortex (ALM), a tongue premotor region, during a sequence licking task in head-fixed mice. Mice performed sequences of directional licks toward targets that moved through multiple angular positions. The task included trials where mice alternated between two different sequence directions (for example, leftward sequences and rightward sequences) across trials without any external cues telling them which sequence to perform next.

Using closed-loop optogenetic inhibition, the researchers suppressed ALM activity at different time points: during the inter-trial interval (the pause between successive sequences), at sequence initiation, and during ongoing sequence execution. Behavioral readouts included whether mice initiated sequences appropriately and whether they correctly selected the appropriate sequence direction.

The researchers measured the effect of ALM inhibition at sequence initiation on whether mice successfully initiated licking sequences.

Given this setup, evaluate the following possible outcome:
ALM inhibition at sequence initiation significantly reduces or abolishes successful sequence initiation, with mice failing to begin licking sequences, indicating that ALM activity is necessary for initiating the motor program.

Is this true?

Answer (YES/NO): YES